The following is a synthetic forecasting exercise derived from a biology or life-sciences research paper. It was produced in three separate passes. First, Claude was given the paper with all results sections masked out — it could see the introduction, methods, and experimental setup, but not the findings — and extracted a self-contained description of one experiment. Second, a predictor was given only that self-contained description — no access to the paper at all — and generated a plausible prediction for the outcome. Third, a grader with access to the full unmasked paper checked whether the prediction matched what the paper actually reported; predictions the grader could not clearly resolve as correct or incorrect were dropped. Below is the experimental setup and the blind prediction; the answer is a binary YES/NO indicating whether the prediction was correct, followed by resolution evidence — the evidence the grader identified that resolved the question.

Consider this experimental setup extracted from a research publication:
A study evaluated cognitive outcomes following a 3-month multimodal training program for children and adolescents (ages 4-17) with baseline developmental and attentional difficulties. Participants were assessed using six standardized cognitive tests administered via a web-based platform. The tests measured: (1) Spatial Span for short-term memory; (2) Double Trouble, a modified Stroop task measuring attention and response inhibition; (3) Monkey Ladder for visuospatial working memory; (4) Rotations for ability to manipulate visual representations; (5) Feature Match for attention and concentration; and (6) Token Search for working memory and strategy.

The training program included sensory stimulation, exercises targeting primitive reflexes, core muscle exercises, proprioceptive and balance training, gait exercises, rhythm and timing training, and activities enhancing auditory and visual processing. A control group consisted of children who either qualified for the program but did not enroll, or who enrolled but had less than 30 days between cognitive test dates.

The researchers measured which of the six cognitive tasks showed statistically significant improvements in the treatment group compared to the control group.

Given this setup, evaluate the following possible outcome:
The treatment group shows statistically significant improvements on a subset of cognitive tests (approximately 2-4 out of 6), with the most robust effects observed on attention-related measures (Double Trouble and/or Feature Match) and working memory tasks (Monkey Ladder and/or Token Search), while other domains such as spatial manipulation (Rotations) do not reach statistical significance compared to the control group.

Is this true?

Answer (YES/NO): NO